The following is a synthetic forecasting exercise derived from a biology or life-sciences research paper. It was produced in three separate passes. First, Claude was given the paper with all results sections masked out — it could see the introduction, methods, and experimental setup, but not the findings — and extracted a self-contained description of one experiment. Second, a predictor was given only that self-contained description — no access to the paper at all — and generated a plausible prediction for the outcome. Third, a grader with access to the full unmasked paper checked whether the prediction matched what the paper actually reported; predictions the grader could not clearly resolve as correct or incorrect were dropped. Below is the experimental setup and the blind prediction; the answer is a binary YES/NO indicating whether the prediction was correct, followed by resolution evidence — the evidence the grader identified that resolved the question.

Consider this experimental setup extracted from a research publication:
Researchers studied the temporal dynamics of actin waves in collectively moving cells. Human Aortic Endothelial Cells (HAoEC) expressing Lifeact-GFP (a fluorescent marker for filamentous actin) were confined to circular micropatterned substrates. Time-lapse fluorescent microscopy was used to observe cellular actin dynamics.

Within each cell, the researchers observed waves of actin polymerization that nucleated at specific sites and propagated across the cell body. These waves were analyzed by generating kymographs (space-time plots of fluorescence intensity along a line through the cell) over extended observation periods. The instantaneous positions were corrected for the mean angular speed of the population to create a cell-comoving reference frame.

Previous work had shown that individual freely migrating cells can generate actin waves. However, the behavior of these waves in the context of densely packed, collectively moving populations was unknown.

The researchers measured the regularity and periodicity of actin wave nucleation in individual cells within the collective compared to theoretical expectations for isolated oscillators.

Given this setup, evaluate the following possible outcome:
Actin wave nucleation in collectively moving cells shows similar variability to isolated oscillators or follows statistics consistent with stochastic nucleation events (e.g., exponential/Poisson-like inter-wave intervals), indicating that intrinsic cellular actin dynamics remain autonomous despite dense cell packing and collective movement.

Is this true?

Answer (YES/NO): NO